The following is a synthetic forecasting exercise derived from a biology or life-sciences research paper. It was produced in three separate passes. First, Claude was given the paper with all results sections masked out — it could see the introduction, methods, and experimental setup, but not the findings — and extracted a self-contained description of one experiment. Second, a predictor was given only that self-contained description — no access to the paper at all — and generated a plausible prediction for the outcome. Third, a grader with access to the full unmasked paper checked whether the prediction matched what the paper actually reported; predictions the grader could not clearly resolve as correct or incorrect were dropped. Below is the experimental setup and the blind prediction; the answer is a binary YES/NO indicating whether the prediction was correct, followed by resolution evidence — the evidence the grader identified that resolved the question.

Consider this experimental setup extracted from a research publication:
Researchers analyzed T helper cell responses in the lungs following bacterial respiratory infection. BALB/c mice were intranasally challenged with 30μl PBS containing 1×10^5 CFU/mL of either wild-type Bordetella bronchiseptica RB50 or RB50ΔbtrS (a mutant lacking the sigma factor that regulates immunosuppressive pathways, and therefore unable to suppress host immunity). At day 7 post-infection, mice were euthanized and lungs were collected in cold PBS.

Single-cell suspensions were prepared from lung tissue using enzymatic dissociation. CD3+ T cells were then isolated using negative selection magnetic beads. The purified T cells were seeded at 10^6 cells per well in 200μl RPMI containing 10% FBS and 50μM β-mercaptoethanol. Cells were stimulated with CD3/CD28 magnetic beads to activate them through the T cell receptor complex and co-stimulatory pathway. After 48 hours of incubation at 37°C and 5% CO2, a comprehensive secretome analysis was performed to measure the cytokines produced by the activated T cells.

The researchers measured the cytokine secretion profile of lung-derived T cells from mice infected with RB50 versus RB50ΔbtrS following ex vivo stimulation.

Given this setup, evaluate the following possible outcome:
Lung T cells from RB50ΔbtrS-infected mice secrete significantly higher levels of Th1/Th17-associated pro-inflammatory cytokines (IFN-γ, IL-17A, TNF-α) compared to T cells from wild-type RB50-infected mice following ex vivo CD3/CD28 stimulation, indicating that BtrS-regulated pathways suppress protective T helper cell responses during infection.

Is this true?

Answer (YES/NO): YES